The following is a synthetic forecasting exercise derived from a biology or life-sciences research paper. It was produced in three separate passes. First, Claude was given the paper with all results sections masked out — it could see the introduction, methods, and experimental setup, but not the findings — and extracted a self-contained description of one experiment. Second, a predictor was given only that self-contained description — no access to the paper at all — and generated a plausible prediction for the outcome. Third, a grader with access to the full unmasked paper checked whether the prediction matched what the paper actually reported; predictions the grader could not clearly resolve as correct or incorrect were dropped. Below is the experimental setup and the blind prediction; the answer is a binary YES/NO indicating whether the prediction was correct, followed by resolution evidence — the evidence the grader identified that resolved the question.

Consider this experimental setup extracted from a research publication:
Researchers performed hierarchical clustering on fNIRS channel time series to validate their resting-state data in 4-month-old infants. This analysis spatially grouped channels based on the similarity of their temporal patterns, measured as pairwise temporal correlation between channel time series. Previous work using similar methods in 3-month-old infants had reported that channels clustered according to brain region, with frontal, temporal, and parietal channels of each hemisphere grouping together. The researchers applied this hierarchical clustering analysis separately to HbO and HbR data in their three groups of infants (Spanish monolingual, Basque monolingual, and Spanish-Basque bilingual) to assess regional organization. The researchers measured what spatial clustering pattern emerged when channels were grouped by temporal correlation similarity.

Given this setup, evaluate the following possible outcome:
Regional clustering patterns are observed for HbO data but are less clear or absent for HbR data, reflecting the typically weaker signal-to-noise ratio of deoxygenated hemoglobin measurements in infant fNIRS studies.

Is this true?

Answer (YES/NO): NO